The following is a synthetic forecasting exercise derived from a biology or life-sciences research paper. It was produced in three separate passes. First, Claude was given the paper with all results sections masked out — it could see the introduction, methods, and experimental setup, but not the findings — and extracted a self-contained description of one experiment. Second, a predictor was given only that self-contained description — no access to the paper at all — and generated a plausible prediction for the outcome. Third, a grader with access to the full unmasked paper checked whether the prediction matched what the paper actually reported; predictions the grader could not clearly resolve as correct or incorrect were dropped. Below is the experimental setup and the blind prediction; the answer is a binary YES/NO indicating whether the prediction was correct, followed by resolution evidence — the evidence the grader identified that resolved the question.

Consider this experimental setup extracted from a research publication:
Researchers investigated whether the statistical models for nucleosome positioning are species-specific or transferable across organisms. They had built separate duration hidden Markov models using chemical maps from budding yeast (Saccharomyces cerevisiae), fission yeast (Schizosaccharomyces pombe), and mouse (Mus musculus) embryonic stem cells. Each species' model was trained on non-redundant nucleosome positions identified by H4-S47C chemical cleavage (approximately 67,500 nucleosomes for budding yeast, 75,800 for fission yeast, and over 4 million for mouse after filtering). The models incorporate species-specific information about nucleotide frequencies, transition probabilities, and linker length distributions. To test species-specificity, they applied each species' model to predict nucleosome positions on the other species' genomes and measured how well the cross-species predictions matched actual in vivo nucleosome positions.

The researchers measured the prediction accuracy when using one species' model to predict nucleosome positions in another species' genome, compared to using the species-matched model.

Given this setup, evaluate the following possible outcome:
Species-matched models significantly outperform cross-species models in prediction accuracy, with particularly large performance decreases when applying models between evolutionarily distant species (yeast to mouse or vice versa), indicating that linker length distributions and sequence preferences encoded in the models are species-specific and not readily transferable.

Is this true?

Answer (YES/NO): NO